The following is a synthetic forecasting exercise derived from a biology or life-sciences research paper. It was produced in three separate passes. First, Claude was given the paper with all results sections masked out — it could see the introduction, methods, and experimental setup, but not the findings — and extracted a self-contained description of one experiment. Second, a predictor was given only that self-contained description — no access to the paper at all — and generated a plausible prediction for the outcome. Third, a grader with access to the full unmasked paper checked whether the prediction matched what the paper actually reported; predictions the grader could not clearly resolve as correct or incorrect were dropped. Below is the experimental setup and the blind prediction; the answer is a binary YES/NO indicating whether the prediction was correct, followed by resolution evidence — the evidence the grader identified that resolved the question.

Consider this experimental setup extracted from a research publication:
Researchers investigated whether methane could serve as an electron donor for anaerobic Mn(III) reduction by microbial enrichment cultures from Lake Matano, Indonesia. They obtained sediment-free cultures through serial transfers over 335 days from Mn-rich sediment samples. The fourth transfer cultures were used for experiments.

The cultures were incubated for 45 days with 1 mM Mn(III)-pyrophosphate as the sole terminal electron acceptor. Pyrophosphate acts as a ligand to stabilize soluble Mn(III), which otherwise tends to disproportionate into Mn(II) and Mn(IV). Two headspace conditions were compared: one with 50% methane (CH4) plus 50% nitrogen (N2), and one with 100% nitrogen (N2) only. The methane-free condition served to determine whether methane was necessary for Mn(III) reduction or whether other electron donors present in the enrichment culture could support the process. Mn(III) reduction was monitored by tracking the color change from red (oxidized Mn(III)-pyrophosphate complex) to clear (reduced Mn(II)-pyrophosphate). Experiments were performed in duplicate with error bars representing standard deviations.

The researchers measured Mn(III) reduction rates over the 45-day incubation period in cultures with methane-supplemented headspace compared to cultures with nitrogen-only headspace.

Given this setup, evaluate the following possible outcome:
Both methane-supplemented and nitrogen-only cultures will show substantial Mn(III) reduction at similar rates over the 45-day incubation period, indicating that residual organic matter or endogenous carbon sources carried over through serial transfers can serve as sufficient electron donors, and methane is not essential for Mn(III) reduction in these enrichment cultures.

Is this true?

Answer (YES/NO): NO